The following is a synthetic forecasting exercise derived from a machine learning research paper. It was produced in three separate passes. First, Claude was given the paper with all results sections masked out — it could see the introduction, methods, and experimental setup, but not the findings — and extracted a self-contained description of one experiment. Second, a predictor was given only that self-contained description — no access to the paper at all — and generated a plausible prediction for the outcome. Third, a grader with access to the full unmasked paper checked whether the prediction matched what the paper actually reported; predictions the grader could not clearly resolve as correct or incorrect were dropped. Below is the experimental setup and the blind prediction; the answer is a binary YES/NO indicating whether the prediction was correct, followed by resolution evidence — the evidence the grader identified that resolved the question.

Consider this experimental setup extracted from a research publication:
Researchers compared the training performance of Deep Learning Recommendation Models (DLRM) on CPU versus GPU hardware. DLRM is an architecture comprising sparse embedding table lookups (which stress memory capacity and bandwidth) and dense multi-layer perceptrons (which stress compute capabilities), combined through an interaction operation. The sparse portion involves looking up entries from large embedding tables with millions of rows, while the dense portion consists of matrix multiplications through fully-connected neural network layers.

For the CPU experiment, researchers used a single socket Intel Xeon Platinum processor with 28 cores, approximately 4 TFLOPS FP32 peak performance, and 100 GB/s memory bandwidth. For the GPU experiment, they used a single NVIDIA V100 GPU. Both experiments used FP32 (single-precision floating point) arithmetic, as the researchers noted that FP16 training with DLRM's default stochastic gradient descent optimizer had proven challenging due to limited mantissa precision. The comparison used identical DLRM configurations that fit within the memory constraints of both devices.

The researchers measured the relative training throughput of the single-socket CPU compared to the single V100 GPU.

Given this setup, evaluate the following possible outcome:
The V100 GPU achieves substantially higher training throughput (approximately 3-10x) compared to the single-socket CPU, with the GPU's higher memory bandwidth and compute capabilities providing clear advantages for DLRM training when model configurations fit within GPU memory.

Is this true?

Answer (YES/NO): NO